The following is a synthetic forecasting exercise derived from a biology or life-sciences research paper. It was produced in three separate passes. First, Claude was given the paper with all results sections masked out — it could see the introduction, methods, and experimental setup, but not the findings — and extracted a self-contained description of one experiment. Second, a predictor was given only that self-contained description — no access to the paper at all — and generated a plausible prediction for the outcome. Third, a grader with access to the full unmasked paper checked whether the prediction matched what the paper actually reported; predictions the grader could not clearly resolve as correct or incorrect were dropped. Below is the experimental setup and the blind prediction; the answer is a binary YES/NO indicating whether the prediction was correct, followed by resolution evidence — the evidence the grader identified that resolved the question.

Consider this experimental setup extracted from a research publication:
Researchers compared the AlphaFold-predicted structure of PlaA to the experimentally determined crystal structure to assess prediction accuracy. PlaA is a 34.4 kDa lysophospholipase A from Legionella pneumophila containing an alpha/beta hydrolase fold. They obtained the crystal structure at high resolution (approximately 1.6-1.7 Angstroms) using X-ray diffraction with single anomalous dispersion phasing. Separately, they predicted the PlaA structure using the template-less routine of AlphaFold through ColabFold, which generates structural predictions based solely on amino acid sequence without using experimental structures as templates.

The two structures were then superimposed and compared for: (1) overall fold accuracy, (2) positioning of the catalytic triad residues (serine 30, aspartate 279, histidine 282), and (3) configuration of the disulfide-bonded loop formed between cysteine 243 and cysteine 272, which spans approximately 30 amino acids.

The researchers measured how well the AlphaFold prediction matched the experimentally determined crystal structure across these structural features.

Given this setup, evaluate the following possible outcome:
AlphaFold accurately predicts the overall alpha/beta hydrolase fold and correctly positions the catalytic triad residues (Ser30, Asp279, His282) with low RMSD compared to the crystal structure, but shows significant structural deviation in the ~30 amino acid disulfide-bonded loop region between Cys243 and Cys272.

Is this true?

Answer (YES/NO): NO